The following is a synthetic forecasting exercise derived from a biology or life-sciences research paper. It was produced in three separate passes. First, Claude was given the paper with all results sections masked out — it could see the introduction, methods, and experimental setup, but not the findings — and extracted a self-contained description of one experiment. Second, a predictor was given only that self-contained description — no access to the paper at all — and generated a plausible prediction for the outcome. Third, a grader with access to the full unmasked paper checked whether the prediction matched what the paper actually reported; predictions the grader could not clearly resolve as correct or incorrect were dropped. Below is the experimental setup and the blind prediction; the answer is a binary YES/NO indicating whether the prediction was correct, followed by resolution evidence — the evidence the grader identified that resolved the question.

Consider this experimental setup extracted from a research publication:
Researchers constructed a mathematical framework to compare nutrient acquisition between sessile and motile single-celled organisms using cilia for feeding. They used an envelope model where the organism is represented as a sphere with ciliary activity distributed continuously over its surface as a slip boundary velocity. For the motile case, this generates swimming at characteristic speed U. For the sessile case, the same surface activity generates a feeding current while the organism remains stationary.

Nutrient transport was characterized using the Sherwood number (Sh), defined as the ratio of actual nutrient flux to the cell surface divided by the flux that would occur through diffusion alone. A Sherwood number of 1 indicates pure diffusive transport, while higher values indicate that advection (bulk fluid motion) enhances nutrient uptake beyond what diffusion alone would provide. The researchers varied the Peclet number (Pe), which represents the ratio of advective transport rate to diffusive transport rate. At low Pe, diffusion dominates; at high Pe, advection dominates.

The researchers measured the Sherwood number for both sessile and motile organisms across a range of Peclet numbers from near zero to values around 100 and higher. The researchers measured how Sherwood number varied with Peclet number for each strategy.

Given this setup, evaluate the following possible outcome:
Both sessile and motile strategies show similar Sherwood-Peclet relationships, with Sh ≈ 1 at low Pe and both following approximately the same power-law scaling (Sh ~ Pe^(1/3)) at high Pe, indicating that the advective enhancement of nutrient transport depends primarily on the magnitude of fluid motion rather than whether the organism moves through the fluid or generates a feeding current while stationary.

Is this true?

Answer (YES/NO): NO